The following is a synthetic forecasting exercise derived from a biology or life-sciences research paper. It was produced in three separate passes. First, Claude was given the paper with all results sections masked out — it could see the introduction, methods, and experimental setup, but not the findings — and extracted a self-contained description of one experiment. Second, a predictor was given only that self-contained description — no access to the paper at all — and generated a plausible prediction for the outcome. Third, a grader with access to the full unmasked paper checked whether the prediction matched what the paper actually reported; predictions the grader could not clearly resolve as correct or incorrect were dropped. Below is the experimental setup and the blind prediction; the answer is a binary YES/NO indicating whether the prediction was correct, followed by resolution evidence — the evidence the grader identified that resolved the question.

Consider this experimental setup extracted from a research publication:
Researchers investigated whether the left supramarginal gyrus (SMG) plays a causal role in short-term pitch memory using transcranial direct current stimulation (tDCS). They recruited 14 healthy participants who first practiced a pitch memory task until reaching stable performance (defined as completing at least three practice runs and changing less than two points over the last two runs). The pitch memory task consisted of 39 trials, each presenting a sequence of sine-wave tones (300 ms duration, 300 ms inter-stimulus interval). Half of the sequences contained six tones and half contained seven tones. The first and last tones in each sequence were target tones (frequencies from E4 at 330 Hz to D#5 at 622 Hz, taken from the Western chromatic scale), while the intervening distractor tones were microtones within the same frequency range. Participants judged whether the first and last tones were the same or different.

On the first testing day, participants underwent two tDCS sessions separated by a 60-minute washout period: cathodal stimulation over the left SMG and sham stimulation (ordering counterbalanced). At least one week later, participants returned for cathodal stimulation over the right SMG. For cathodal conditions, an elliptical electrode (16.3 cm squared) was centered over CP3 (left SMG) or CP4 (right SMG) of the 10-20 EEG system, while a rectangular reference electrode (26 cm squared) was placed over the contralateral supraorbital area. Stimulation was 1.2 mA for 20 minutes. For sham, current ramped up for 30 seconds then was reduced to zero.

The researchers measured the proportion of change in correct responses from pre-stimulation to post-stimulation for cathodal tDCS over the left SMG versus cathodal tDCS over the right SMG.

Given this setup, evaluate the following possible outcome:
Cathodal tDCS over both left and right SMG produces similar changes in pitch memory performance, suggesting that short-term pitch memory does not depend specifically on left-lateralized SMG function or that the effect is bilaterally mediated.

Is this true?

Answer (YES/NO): NO